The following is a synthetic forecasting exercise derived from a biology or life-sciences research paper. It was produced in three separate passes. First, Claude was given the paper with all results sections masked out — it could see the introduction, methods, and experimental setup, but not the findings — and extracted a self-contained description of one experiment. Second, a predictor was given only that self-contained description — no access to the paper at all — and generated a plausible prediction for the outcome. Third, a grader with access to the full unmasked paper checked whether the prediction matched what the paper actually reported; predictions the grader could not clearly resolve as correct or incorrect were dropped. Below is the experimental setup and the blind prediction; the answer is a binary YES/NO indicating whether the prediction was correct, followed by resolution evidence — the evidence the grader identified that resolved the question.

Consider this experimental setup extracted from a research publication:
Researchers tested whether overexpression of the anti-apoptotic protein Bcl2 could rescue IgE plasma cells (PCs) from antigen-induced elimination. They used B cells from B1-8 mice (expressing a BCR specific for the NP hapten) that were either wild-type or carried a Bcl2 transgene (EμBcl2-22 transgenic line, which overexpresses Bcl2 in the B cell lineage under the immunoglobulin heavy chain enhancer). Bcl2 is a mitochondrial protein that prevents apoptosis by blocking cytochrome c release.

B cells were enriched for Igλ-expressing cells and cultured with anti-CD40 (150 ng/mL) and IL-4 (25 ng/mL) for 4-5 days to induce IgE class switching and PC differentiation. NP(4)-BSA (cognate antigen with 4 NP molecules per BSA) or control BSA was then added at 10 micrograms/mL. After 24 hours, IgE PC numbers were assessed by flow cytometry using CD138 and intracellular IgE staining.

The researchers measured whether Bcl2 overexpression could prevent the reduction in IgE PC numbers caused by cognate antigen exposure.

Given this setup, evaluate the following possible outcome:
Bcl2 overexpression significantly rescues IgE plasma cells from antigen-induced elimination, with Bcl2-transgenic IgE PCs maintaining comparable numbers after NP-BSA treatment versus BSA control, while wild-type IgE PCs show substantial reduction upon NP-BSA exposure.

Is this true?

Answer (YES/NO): YES